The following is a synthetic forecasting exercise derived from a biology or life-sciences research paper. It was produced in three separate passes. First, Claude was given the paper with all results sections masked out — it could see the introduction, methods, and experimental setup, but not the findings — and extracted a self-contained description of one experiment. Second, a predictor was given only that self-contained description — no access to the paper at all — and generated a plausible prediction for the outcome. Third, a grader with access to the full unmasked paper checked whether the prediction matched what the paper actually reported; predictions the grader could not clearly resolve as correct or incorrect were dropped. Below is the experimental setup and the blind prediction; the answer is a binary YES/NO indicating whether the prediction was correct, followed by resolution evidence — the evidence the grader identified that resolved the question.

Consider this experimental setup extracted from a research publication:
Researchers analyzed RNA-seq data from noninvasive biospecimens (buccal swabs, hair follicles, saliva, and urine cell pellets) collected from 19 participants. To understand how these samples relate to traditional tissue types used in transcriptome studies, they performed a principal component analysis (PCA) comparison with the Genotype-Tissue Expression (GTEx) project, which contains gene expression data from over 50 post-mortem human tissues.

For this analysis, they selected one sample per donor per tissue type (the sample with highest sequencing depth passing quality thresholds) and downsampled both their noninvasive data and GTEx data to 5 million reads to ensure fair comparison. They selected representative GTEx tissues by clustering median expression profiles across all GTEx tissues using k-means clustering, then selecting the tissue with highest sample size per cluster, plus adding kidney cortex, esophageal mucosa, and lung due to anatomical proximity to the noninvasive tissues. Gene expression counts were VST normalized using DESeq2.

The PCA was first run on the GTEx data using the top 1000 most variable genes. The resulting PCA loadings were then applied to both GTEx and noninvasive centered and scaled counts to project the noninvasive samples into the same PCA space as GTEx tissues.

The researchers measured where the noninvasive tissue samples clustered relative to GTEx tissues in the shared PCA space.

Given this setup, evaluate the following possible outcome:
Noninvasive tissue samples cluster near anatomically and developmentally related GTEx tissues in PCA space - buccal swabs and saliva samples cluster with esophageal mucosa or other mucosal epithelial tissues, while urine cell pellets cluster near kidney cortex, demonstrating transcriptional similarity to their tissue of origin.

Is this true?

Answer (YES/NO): NO